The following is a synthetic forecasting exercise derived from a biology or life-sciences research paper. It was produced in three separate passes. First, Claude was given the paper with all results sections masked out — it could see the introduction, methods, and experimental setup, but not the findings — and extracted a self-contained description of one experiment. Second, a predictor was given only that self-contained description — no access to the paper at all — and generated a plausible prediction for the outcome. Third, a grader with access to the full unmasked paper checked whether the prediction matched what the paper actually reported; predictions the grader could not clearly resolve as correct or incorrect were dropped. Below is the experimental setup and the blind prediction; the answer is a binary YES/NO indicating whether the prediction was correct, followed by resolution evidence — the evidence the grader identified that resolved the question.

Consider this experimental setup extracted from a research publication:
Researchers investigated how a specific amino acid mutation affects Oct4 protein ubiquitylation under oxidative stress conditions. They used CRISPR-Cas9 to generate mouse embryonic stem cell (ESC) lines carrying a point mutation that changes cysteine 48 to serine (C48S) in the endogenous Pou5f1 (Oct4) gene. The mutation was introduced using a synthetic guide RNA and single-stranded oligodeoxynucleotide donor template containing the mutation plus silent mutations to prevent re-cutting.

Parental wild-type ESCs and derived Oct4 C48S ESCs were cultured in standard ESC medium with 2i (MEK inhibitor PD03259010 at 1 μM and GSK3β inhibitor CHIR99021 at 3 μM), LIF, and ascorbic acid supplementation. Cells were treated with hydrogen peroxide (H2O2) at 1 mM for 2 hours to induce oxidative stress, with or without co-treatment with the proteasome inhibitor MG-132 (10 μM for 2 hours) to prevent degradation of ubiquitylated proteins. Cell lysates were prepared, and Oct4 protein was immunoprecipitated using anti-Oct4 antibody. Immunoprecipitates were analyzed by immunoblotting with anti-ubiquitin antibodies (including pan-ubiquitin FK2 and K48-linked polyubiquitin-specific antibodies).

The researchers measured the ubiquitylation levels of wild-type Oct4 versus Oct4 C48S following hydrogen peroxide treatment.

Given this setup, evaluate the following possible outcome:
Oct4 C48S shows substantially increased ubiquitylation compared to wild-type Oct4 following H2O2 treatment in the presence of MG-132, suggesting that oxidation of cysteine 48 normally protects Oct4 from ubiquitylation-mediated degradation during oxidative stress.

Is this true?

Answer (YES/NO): NO